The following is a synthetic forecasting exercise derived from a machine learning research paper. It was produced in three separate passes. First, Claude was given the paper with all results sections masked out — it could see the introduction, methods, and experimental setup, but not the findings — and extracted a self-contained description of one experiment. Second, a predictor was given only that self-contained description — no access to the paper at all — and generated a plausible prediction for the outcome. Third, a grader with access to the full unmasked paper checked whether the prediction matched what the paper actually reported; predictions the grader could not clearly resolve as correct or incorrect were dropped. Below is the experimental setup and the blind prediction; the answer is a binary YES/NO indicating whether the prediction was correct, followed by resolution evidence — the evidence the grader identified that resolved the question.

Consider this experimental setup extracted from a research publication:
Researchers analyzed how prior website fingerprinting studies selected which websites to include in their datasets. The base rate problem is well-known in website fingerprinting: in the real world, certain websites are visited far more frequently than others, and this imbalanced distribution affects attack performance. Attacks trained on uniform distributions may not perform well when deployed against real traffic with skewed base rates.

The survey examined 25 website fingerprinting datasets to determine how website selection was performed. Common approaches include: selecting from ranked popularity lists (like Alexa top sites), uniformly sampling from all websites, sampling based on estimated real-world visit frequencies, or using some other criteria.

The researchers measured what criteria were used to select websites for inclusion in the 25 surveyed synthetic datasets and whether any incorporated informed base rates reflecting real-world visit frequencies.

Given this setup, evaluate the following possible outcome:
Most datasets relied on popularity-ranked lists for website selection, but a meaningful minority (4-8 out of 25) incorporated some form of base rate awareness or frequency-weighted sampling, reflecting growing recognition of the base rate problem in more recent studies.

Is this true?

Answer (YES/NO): NO